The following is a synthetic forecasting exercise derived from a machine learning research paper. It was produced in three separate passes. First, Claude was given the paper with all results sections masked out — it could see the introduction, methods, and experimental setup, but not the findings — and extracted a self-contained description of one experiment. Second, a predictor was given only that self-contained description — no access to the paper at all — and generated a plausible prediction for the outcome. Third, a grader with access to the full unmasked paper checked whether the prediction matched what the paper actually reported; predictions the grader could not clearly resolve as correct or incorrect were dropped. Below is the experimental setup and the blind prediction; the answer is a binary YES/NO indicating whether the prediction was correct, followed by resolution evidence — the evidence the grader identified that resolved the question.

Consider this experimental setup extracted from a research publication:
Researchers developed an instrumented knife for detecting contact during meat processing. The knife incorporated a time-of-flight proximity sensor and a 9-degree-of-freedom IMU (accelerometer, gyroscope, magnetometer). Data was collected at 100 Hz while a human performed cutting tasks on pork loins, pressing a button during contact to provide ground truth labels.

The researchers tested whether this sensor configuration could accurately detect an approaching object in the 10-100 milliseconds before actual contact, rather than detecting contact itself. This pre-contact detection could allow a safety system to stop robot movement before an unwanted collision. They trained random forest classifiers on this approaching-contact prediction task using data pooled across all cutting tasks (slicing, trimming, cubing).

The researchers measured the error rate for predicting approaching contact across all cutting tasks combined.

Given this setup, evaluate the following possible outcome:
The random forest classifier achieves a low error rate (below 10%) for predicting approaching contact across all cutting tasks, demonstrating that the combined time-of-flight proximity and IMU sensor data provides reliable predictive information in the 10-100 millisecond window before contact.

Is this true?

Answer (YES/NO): YES